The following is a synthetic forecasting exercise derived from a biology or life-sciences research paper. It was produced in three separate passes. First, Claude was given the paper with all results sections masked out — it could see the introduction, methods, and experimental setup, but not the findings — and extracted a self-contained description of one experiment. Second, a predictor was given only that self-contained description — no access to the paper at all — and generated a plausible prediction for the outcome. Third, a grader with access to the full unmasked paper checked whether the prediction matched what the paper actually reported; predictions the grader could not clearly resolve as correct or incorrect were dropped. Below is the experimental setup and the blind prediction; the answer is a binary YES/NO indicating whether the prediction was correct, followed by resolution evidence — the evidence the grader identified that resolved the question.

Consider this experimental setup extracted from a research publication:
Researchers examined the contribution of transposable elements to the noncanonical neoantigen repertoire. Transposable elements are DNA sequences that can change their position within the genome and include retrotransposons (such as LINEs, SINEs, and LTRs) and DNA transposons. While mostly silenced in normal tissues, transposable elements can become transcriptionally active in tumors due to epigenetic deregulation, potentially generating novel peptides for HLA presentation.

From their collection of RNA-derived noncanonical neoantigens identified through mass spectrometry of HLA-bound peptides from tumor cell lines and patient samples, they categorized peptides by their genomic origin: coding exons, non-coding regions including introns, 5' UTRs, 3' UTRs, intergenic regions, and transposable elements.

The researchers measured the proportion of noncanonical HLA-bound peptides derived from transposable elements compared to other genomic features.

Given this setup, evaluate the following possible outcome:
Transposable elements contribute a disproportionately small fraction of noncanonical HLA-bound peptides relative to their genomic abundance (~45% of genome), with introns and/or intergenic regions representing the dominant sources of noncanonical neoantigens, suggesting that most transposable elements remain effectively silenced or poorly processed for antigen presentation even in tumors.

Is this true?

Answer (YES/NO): NO